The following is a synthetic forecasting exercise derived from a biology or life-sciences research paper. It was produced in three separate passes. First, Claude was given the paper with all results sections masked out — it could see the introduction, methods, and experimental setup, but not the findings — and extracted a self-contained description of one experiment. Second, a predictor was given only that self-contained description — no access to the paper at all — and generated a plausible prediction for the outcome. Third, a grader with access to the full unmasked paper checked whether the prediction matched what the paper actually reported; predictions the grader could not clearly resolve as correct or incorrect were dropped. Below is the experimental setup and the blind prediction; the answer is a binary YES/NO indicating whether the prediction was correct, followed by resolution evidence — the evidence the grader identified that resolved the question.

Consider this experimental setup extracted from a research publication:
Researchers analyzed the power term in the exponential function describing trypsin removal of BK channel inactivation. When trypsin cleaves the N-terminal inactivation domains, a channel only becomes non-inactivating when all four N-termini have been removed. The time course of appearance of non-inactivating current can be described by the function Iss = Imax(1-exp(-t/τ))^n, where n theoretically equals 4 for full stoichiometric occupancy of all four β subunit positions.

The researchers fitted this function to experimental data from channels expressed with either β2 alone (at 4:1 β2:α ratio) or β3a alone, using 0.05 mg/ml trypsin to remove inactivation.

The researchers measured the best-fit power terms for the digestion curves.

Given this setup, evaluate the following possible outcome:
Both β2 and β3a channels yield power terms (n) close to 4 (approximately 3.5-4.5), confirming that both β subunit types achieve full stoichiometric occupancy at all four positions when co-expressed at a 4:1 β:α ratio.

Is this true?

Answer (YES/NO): YES